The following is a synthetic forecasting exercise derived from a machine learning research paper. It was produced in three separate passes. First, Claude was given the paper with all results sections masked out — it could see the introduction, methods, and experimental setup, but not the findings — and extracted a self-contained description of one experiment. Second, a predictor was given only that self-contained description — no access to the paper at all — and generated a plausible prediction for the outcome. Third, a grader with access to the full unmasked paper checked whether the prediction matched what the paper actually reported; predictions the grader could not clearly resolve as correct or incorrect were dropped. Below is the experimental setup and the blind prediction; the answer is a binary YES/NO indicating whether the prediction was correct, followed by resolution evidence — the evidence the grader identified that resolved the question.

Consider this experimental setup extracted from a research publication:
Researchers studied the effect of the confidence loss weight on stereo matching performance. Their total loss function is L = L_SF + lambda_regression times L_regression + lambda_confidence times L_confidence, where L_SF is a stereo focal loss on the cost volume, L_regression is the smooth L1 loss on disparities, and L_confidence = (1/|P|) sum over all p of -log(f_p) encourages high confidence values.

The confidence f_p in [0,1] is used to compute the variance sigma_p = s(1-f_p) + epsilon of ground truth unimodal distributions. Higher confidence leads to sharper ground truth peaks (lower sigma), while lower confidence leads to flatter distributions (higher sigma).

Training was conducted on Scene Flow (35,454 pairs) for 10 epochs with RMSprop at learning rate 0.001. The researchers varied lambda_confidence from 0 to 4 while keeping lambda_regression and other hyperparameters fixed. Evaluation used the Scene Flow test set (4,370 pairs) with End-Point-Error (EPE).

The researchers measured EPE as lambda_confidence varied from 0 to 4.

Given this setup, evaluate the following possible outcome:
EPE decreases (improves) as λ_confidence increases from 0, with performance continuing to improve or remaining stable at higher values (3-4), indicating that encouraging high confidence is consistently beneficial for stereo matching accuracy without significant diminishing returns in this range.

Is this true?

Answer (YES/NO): NO